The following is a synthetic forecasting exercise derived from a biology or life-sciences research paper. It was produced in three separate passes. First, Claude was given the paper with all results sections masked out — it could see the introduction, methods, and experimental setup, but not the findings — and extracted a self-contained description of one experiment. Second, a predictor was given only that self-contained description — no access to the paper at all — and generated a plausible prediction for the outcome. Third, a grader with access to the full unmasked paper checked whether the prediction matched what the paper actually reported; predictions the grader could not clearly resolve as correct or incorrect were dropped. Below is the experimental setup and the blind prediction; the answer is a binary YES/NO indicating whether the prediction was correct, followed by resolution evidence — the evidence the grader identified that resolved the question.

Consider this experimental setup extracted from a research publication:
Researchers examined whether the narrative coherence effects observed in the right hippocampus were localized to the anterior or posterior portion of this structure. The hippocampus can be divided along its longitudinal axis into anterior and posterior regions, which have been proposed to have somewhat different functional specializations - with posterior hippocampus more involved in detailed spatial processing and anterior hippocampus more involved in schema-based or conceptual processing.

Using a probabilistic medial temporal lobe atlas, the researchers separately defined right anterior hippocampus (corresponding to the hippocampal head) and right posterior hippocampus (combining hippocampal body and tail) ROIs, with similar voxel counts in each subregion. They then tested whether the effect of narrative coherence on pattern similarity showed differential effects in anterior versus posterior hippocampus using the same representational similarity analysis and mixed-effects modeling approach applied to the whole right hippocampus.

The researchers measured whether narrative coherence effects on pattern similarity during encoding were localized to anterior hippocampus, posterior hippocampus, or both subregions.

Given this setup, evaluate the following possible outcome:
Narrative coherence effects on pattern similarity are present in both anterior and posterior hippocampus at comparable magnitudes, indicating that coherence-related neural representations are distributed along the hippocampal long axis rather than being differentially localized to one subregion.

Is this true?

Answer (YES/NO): NO